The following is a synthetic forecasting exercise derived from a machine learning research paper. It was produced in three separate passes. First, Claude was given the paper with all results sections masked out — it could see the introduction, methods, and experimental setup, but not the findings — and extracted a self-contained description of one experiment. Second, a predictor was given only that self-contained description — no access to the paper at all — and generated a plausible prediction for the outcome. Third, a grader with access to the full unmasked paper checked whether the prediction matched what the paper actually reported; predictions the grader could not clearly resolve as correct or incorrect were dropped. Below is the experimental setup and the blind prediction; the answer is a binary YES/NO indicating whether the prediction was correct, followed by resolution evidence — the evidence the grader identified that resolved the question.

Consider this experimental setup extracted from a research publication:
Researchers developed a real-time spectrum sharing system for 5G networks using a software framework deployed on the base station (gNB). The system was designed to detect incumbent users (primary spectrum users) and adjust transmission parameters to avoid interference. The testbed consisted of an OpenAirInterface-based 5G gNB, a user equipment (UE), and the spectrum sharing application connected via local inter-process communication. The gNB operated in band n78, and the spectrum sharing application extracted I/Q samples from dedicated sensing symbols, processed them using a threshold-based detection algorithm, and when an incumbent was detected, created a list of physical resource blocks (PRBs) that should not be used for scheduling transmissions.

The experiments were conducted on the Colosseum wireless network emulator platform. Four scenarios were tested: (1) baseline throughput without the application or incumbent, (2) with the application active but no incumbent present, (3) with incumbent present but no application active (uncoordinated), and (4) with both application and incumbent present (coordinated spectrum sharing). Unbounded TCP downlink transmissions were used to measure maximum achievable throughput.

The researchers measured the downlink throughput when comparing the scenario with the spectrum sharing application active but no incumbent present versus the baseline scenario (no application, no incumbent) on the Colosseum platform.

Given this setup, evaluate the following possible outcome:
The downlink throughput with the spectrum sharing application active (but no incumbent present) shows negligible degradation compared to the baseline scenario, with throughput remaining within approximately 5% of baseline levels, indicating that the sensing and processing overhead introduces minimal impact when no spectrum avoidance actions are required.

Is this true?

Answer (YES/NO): YES